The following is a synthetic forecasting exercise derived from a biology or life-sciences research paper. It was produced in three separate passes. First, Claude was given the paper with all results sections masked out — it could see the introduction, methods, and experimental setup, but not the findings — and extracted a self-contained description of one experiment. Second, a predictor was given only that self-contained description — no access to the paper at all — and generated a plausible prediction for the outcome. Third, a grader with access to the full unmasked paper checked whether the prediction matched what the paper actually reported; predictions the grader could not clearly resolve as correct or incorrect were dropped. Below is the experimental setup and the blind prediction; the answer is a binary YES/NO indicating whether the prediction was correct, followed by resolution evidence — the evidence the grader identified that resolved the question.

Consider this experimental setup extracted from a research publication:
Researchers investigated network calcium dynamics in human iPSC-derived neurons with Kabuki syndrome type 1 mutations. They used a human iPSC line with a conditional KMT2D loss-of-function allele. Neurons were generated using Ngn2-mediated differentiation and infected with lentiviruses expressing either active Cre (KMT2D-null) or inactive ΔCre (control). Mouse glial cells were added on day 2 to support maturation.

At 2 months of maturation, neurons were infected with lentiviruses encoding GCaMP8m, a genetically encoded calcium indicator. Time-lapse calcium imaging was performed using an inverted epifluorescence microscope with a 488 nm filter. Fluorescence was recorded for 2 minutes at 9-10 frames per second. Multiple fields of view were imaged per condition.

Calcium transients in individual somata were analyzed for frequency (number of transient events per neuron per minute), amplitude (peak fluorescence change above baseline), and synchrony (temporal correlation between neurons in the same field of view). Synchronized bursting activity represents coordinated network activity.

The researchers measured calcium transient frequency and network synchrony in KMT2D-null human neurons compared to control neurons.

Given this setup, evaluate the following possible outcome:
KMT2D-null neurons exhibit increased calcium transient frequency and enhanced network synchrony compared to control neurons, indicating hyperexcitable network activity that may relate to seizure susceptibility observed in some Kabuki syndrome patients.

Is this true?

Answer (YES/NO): NO